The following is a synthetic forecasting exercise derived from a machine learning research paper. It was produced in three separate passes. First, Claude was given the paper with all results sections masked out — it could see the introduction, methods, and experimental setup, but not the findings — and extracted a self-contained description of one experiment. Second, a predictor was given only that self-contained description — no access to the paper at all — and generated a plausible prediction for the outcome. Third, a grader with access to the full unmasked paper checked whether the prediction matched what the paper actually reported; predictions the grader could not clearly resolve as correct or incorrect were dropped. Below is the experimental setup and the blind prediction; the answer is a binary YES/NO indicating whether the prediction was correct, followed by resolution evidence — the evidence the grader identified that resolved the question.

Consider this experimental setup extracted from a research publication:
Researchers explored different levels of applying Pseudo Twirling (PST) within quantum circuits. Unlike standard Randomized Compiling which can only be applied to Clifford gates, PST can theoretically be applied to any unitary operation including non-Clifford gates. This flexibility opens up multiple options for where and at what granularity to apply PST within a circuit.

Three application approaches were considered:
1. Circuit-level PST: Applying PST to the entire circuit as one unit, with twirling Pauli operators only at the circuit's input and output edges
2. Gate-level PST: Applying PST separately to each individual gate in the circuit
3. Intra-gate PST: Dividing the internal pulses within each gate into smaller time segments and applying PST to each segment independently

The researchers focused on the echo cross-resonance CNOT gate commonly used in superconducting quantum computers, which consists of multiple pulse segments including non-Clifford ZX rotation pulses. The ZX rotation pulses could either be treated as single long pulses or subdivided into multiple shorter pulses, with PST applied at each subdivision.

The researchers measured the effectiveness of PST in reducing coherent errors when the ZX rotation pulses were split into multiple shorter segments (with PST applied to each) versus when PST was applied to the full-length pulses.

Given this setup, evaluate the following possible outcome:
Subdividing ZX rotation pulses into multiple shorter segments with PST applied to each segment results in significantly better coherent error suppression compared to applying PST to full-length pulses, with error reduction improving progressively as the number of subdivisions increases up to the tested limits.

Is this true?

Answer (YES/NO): YES